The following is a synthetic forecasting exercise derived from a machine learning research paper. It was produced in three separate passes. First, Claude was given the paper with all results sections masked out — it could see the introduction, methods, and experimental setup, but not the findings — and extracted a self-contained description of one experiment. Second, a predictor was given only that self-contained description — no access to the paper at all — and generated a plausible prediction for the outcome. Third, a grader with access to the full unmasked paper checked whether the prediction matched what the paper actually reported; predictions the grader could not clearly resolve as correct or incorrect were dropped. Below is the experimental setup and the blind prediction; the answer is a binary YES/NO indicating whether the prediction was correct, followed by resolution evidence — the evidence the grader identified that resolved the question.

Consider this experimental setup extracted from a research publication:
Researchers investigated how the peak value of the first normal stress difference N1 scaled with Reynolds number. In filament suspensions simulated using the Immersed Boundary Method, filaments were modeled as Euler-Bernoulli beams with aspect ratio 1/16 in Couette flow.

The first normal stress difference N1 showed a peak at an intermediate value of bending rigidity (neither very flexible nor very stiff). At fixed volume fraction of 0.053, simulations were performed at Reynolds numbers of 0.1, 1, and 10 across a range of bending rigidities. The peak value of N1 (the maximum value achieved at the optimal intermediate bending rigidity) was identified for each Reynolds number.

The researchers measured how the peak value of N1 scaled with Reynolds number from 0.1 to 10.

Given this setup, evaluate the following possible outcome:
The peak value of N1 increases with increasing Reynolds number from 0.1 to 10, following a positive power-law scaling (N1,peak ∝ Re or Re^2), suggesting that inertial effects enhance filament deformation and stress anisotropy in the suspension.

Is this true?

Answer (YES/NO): YES